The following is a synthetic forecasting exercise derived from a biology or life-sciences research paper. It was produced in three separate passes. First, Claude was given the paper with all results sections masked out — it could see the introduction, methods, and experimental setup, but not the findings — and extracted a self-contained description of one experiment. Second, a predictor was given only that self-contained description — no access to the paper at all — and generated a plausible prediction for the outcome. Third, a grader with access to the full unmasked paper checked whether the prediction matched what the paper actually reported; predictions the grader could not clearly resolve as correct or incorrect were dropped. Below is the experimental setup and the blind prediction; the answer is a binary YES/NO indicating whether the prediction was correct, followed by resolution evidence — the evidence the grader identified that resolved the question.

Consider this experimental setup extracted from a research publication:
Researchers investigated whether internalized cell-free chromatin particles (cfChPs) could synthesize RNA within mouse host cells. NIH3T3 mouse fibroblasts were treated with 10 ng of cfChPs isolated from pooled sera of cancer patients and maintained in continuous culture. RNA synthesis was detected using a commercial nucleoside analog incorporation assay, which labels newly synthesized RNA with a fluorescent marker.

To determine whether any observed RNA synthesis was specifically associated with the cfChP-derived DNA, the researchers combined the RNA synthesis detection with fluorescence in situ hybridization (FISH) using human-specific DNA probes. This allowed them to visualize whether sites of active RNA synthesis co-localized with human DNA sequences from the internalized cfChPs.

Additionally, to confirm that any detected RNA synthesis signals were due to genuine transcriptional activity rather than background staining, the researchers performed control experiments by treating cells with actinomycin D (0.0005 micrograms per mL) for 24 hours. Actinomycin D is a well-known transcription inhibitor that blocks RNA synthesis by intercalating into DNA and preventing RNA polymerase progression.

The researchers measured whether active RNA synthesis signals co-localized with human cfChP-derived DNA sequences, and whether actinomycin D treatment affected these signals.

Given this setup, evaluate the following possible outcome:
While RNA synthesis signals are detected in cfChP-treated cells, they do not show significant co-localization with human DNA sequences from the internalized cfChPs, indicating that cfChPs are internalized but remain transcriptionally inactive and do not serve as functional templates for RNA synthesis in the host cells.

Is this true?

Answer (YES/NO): NO